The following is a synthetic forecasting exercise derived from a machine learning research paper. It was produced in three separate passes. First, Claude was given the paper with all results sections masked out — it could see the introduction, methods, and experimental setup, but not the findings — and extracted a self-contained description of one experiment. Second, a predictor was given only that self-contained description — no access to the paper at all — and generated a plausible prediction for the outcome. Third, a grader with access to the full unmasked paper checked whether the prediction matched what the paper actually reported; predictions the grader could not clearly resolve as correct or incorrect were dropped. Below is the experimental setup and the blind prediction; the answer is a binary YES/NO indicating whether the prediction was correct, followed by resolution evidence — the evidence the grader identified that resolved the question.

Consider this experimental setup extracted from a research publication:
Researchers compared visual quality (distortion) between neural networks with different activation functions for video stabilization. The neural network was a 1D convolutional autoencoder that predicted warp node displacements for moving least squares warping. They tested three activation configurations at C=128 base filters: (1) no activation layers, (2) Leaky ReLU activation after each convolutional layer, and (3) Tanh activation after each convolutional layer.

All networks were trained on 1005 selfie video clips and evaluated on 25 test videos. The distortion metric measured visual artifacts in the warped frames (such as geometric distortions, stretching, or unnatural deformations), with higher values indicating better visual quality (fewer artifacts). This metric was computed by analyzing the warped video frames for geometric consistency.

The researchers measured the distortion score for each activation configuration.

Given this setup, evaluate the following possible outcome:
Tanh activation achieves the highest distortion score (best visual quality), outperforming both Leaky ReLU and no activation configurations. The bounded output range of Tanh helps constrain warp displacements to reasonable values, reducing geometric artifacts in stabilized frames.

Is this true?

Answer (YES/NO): NO